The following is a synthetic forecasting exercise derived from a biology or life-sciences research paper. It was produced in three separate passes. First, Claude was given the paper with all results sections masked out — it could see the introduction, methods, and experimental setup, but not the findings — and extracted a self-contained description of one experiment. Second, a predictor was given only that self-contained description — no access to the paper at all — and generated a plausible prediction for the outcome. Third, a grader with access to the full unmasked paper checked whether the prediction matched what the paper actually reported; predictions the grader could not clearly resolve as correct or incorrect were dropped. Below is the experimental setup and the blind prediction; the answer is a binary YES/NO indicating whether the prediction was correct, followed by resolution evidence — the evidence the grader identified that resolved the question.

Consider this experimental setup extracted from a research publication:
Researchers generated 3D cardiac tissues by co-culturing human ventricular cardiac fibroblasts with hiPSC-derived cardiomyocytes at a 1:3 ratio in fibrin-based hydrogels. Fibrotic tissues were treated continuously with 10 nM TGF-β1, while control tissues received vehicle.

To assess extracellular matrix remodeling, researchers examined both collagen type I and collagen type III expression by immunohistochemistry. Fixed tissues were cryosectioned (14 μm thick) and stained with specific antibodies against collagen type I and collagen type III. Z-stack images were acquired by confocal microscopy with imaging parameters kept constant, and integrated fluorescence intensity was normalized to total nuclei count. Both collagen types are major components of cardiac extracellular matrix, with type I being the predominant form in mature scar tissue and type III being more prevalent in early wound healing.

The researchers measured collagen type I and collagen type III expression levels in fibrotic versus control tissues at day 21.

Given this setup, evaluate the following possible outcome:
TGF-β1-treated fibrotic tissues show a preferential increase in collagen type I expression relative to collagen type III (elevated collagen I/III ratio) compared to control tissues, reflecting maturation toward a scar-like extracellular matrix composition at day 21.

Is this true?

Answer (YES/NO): YES